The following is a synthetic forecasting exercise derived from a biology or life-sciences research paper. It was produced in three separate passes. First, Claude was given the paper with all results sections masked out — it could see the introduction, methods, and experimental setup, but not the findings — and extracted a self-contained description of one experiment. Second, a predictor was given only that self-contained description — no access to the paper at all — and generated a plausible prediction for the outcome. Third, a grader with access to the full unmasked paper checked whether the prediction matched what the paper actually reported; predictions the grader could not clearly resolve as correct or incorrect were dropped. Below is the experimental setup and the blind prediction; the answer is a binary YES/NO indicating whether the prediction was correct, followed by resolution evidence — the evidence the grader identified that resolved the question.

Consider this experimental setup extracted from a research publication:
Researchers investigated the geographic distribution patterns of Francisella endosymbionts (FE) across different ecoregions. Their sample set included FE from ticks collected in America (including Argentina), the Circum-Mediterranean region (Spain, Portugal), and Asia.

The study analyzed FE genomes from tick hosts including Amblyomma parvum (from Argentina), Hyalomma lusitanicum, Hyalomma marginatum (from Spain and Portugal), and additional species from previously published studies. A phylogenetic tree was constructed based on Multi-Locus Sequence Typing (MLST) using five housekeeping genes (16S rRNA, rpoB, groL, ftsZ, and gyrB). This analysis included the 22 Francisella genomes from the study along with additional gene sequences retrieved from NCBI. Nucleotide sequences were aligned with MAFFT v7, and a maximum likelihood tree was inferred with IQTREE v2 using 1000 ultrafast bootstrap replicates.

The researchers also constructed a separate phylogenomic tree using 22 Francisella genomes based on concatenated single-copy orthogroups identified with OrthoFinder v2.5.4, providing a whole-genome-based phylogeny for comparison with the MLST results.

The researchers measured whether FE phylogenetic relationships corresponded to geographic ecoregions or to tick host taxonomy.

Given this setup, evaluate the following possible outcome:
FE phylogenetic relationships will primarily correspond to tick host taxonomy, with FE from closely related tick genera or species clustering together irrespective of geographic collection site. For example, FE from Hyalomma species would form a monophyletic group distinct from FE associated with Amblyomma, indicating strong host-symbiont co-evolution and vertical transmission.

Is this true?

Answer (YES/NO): NO